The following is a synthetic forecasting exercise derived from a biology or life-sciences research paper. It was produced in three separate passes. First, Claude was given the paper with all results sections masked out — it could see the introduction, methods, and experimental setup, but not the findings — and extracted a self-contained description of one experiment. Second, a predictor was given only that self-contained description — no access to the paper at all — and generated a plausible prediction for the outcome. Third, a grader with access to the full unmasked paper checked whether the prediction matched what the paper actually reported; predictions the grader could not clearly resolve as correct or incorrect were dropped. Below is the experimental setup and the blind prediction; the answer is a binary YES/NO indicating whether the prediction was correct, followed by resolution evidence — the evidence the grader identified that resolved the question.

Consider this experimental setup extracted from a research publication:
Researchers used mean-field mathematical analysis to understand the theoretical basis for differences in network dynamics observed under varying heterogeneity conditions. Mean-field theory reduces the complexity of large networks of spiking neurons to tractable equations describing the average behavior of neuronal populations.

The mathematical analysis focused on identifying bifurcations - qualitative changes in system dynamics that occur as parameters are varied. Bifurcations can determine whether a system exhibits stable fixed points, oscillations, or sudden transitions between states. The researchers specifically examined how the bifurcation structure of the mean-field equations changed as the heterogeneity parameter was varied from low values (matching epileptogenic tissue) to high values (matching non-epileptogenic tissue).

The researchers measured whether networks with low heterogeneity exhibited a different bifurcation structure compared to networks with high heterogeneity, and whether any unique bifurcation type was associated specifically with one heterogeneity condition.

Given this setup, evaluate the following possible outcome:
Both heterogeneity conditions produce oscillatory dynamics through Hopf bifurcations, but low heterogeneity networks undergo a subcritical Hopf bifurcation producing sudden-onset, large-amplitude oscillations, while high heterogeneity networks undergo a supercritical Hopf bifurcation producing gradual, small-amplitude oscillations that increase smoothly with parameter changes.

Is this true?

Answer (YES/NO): NO